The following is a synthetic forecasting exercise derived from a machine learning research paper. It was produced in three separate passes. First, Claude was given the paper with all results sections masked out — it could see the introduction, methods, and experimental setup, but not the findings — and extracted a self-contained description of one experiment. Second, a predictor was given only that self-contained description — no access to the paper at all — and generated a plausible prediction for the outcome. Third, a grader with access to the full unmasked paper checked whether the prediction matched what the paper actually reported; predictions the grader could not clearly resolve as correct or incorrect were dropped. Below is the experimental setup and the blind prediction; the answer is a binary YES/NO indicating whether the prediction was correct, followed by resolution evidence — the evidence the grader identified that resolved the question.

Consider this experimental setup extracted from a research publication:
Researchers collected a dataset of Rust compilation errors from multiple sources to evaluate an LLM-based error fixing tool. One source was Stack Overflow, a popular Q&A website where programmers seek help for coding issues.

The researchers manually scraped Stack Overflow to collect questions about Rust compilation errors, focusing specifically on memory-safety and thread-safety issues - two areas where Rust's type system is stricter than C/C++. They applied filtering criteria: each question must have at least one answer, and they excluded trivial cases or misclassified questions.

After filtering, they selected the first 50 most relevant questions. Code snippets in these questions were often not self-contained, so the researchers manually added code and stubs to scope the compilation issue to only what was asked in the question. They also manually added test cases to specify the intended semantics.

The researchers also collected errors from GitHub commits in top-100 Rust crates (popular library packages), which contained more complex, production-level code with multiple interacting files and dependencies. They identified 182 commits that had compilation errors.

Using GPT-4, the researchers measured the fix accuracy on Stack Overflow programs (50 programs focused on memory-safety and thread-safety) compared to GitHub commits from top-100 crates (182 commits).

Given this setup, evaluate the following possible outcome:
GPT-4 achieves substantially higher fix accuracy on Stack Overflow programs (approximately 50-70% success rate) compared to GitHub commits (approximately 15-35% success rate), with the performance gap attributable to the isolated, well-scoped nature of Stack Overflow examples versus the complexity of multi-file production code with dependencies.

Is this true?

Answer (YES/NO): NO